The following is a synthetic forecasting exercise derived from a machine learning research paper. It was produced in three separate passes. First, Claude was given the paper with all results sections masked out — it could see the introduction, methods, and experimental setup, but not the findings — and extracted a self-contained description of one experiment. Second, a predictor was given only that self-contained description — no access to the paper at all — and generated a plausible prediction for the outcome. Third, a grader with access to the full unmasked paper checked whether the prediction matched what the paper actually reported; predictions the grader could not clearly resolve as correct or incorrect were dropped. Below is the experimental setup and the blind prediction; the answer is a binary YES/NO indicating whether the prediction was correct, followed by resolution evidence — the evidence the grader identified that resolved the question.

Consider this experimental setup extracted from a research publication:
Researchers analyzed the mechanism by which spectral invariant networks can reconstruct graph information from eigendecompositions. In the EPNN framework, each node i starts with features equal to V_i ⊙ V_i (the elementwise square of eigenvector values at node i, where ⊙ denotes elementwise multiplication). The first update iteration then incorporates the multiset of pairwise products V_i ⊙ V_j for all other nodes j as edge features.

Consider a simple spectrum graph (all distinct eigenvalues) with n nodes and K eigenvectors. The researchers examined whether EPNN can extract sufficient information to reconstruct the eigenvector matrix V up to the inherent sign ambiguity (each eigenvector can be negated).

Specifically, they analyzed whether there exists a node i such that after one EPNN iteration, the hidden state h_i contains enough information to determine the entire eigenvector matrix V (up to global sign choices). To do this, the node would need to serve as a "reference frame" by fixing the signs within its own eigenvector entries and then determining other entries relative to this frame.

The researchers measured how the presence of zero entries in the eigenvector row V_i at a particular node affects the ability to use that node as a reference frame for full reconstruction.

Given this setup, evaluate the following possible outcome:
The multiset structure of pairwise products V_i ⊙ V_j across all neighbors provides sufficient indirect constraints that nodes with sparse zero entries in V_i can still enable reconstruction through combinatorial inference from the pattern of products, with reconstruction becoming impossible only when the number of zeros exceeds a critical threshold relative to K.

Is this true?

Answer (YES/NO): NO